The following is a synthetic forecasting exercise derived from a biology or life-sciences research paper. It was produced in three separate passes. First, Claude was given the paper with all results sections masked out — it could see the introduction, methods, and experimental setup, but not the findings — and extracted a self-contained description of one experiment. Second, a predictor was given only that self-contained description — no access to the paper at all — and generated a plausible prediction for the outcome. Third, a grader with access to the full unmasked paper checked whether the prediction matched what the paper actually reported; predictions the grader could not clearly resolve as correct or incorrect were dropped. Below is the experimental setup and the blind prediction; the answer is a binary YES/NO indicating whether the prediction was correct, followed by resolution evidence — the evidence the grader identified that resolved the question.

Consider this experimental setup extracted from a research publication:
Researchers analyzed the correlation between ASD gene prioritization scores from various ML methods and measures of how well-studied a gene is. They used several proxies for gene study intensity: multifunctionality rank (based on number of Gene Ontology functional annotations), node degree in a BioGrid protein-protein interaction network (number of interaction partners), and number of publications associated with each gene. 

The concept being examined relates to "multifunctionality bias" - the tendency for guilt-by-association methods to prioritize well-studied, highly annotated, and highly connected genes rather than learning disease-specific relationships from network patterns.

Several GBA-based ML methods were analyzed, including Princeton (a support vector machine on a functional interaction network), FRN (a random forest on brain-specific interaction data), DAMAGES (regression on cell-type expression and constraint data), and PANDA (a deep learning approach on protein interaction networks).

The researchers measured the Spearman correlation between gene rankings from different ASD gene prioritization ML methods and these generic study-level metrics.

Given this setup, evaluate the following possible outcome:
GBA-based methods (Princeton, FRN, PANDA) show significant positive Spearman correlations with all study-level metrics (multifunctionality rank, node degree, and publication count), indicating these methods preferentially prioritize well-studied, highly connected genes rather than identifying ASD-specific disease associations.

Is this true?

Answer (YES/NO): NO